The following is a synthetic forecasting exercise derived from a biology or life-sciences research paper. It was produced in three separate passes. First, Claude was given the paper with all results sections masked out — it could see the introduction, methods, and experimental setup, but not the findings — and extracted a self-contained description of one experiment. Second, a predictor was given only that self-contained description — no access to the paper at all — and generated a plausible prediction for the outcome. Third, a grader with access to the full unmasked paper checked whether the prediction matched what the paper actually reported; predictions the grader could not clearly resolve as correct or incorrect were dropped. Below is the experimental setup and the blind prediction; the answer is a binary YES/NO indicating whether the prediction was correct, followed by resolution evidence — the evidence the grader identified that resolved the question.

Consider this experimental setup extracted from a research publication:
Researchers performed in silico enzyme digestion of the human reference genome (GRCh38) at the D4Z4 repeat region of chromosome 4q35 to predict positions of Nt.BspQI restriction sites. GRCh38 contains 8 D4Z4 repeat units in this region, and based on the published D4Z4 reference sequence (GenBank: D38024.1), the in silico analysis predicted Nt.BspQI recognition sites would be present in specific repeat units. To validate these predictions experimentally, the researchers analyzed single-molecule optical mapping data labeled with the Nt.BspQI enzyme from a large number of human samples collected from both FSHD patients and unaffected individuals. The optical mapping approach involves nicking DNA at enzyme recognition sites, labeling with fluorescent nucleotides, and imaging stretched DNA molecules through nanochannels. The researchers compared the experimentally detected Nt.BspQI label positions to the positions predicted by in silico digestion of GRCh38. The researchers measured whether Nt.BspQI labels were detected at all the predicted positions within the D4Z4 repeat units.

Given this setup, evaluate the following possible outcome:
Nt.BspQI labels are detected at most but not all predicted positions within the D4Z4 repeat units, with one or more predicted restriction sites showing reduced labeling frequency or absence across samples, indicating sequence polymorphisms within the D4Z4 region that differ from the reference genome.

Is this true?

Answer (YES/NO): YES